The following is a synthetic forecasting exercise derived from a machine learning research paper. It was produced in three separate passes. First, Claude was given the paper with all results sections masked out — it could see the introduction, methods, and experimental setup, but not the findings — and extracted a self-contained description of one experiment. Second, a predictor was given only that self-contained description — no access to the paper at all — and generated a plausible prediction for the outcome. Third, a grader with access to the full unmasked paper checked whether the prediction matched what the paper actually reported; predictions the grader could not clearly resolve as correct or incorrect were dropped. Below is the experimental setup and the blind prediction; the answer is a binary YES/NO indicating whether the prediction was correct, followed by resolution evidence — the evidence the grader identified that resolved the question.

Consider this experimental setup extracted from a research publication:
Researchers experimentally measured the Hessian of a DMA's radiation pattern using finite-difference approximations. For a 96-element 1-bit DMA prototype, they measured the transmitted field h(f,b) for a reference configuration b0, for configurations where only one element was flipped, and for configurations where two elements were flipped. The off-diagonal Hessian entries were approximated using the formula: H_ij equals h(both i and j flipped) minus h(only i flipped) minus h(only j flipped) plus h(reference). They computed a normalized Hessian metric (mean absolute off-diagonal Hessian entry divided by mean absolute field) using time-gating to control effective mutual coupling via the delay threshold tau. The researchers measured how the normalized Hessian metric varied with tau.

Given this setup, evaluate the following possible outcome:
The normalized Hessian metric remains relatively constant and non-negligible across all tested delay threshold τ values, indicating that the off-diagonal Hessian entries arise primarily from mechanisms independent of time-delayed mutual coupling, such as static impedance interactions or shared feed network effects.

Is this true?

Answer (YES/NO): NO